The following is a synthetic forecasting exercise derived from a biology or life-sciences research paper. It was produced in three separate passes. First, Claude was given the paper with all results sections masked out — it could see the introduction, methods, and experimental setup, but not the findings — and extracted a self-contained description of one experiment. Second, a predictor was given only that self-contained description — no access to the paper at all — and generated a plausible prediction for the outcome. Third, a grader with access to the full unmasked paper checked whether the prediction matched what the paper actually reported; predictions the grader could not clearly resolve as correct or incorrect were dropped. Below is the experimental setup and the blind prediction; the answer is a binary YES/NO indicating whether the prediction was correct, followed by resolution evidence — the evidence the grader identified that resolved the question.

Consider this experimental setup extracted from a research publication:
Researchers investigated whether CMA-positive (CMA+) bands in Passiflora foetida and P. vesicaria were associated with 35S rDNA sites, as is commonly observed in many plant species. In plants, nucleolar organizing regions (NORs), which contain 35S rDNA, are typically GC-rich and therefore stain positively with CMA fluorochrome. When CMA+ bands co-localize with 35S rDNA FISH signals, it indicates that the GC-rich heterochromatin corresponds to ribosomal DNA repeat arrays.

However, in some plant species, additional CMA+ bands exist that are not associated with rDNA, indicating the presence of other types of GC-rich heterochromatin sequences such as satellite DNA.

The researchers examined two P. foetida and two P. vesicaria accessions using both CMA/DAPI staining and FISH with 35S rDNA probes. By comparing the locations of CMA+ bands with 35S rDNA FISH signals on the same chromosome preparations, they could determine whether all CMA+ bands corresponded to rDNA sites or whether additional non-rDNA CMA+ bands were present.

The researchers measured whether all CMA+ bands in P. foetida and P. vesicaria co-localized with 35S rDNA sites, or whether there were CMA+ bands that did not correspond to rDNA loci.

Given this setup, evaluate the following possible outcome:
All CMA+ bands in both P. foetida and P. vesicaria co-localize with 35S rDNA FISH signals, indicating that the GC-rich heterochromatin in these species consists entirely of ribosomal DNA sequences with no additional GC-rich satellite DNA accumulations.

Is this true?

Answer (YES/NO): YES